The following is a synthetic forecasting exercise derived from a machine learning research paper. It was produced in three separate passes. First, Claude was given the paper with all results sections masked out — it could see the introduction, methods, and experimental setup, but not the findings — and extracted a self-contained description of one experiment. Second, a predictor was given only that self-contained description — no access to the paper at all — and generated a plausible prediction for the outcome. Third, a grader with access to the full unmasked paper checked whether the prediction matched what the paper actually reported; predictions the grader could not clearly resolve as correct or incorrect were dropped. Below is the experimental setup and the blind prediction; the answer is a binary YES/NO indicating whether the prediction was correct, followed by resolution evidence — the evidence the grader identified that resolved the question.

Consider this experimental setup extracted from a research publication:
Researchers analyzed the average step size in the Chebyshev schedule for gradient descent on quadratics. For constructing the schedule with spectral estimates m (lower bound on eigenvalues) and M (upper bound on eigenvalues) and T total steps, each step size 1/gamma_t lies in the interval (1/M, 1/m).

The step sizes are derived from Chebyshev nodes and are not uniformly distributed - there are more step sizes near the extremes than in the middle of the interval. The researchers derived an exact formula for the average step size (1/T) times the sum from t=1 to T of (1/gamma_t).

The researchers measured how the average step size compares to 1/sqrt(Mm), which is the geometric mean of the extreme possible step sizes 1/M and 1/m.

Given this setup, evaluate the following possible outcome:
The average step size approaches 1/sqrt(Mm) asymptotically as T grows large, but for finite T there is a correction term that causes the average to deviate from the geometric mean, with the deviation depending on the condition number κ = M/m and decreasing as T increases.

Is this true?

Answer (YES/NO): YES